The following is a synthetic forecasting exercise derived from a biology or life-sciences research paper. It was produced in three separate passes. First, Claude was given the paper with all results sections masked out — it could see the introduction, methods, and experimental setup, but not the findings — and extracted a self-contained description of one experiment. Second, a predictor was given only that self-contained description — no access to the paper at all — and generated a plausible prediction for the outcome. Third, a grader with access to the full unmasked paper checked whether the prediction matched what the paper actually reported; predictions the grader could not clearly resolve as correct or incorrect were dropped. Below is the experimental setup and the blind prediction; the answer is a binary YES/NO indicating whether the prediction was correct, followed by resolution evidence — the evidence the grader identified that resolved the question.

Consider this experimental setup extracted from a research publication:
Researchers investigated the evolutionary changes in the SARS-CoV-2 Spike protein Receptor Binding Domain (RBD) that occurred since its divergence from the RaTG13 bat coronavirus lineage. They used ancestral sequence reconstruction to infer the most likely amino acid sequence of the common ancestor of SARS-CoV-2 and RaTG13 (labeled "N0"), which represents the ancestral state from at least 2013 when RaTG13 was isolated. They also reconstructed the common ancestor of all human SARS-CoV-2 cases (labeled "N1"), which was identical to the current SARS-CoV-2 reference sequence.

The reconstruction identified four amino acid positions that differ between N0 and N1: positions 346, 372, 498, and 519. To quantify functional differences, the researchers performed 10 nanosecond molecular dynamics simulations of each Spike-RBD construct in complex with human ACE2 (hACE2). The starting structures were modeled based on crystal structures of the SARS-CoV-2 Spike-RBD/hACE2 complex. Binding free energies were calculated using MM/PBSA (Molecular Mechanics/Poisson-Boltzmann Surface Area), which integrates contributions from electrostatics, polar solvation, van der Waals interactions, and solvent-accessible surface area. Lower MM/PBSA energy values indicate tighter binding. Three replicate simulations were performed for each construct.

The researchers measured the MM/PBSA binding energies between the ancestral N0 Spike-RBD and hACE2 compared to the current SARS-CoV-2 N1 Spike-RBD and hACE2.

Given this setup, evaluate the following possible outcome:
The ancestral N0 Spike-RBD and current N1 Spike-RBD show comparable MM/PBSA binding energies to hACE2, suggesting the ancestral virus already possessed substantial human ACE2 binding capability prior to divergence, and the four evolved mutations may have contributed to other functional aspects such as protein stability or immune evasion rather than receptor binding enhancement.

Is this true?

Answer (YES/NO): NO